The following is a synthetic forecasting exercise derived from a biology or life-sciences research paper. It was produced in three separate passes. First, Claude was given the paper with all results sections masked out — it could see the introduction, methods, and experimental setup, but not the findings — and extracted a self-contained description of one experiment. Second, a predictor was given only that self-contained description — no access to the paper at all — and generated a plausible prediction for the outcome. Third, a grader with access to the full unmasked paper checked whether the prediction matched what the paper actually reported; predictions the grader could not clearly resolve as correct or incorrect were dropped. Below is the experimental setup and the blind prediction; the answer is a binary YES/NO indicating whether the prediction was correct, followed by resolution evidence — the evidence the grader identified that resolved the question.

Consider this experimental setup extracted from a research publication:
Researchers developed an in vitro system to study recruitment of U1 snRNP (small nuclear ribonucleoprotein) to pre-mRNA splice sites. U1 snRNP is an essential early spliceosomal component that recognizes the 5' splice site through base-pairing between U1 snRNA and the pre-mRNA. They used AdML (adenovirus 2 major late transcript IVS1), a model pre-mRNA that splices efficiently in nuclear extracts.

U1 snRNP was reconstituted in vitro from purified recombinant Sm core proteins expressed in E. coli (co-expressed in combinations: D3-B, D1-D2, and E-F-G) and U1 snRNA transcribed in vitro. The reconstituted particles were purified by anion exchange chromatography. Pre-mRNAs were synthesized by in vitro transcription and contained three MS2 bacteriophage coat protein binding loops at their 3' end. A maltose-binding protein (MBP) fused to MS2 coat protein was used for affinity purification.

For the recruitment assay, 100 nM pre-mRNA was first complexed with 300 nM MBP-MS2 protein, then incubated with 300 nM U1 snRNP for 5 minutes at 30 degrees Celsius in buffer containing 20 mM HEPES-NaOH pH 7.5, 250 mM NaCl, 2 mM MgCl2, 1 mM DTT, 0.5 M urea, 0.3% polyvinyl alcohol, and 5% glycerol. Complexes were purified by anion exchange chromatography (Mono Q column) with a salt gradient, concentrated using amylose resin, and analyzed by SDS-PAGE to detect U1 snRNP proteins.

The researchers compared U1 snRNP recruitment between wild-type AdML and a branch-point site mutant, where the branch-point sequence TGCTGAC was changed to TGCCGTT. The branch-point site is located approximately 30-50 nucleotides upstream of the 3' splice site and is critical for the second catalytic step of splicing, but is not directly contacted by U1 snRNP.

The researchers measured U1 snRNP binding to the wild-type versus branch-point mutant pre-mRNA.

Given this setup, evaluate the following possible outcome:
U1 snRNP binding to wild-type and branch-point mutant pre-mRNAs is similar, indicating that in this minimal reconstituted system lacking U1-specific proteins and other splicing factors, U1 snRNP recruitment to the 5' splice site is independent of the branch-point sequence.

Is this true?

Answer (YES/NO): NO